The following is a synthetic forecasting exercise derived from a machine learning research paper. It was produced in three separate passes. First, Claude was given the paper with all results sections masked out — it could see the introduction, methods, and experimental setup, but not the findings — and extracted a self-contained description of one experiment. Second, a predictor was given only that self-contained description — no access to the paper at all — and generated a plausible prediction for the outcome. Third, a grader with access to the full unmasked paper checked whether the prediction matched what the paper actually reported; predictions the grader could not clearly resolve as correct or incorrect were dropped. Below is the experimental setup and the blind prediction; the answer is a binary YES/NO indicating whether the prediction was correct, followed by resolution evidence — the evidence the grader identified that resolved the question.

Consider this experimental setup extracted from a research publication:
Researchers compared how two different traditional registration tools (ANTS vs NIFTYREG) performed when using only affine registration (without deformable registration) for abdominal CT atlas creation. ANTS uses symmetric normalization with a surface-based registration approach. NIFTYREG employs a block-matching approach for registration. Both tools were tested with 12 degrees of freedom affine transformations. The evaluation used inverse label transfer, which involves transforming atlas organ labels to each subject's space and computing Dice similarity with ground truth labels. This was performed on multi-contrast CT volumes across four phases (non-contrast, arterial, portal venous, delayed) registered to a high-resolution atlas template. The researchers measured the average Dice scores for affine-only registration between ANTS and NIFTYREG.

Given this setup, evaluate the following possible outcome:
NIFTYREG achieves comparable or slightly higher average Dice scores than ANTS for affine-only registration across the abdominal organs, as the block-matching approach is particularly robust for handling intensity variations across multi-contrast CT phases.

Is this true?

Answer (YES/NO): NO